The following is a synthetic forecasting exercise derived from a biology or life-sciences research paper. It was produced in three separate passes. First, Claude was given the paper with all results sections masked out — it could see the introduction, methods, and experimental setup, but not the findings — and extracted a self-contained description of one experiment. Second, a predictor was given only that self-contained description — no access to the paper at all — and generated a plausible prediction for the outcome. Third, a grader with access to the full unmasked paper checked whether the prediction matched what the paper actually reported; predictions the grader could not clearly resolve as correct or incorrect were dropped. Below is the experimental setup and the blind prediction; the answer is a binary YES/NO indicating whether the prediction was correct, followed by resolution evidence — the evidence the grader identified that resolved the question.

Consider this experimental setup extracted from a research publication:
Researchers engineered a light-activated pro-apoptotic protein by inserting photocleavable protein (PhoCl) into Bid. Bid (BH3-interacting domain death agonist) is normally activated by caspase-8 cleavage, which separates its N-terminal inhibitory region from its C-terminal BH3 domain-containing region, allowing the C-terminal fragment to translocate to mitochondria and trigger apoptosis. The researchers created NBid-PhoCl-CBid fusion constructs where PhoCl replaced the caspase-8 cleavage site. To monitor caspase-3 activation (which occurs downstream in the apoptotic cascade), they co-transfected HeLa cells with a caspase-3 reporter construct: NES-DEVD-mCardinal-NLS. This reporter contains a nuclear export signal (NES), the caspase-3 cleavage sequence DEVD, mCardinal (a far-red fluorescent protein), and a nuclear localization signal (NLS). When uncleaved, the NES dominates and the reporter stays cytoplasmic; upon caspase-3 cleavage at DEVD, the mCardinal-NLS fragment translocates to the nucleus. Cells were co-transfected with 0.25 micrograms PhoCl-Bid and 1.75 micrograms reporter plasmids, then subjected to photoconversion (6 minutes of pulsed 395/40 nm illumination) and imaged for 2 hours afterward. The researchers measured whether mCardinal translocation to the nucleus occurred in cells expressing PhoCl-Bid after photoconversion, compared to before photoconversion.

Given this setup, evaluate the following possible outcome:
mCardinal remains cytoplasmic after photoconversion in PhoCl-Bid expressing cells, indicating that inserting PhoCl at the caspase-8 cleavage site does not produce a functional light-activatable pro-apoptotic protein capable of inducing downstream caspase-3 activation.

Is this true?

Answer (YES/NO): NO